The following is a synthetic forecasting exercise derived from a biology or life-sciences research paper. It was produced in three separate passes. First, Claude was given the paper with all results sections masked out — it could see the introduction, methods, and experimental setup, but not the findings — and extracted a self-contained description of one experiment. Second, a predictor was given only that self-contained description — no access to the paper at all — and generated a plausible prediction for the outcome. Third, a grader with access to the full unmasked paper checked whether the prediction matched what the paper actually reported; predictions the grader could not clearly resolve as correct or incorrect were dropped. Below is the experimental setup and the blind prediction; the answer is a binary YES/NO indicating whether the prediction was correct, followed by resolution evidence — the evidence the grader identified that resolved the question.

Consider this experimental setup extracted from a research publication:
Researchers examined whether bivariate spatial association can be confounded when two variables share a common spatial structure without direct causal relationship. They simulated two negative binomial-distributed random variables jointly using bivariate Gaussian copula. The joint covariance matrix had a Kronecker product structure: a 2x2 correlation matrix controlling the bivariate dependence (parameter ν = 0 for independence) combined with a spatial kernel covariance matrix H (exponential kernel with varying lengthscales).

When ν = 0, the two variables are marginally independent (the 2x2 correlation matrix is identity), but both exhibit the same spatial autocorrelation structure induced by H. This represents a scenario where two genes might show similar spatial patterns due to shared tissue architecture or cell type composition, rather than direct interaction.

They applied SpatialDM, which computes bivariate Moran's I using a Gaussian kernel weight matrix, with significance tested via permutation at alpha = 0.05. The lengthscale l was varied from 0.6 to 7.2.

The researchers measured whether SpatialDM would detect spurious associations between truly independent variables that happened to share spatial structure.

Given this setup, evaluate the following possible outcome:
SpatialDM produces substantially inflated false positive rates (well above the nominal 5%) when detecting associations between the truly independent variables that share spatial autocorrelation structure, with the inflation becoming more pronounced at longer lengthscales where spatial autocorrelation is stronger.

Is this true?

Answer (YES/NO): YES